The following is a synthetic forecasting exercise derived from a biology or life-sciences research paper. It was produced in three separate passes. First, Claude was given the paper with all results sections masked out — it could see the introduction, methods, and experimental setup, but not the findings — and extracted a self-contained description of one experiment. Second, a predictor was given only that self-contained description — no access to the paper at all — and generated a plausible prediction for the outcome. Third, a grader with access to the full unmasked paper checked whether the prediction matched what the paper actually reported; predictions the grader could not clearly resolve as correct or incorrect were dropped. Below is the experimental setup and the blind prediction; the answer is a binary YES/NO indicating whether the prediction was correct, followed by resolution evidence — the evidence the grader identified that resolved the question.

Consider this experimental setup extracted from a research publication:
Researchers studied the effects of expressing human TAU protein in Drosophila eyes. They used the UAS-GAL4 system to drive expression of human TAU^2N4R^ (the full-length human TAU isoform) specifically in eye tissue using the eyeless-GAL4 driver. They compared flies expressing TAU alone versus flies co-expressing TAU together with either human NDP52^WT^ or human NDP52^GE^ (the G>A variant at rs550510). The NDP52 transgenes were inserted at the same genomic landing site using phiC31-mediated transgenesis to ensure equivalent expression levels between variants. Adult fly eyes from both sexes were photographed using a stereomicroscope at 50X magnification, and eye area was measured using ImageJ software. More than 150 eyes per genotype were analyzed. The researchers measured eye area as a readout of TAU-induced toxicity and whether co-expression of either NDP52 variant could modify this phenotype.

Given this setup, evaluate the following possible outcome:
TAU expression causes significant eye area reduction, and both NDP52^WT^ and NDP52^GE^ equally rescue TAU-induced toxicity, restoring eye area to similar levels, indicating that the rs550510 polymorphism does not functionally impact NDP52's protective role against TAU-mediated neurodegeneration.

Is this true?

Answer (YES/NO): NO